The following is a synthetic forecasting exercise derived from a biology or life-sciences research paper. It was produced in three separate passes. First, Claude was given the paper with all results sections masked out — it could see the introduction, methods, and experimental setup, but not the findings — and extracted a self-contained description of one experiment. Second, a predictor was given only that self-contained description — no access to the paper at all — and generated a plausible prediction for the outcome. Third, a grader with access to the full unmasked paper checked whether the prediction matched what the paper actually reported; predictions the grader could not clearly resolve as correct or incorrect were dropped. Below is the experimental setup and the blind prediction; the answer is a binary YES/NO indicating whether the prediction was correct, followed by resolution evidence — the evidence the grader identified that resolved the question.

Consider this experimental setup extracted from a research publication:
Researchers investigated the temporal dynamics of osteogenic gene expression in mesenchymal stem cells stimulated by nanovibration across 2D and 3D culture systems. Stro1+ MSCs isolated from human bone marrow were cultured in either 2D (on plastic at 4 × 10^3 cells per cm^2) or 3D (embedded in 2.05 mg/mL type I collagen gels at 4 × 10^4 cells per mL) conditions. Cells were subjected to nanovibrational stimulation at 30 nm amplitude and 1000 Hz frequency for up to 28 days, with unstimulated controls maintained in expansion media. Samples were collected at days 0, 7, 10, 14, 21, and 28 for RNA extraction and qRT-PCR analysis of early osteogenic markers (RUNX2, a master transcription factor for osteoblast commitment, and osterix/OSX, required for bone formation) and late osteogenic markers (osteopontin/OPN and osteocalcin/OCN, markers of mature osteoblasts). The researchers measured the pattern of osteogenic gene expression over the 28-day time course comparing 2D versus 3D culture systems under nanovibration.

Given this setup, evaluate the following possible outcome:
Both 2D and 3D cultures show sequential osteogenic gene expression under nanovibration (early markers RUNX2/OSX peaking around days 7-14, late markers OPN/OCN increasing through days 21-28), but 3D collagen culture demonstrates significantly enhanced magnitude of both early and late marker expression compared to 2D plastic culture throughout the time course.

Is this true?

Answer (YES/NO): YES